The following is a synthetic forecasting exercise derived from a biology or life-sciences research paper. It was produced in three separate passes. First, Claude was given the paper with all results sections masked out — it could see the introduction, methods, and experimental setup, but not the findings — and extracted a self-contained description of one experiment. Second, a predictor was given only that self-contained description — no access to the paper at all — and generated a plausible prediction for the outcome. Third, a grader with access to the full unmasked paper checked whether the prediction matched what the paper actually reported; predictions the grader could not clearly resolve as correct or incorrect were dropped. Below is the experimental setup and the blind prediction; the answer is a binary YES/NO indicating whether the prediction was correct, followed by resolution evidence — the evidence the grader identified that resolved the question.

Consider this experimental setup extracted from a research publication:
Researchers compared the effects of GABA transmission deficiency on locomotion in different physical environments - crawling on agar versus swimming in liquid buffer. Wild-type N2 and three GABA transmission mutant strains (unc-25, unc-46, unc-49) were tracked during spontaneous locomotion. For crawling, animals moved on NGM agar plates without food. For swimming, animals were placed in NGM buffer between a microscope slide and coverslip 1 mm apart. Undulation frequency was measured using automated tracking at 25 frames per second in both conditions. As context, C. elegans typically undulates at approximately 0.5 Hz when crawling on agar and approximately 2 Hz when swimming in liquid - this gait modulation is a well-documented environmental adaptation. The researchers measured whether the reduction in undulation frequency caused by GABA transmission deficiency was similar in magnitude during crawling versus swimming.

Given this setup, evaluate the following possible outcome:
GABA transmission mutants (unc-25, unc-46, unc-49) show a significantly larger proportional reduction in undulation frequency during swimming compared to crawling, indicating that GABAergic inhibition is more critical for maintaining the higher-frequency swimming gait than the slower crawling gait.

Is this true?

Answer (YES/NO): YES